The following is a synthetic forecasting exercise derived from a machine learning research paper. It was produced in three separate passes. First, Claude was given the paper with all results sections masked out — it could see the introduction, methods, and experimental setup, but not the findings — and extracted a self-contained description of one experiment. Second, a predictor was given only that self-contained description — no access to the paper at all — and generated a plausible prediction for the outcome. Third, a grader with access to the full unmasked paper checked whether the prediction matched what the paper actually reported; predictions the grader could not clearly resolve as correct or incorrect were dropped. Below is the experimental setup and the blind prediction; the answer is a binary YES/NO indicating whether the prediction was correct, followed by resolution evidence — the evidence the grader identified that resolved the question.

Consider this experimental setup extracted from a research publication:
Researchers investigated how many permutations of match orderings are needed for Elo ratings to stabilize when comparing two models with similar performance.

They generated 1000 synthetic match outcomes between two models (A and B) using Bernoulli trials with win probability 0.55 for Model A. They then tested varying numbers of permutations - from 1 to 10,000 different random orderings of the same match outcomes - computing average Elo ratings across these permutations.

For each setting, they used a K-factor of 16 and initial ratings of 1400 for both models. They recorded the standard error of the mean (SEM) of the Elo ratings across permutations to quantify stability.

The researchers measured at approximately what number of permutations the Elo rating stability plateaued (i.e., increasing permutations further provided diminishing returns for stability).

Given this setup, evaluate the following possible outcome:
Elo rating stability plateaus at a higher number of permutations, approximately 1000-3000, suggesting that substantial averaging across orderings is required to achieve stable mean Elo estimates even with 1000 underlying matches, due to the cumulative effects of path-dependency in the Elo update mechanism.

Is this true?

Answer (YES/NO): NO